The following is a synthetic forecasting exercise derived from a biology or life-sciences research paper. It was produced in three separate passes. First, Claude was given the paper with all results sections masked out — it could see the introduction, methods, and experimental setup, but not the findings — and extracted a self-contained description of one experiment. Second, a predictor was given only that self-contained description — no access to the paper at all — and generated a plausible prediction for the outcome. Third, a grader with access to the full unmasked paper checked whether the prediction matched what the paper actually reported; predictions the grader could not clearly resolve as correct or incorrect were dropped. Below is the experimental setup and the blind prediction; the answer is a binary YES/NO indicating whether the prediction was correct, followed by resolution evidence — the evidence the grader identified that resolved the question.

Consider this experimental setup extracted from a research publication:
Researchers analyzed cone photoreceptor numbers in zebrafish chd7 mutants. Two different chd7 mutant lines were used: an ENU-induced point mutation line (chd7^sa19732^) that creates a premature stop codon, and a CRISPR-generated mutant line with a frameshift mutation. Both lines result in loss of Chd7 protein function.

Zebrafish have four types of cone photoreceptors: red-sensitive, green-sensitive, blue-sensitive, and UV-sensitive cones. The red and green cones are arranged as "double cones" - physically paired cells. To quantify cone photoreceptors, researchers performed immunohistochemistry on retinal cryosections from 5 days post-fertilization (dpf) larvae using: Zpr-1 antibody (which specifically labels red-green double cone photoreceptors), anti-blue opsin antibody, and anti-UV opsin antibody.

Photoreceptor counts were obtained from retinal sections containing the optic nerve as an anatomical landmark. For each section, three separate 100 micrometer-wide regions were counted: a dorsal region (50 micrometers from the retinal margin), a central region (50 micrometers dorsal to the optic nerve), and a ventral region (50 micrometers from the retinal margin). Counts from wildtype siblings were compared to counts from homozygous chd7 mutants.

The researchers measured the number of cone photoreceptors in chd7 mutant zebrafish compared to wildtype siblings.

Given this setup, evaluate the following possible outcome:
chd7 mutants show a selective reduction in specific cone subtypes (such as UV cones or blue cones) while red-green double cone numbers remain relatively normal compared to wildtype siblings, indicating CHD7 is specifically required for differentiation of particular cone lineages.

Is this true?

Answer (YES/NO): NO